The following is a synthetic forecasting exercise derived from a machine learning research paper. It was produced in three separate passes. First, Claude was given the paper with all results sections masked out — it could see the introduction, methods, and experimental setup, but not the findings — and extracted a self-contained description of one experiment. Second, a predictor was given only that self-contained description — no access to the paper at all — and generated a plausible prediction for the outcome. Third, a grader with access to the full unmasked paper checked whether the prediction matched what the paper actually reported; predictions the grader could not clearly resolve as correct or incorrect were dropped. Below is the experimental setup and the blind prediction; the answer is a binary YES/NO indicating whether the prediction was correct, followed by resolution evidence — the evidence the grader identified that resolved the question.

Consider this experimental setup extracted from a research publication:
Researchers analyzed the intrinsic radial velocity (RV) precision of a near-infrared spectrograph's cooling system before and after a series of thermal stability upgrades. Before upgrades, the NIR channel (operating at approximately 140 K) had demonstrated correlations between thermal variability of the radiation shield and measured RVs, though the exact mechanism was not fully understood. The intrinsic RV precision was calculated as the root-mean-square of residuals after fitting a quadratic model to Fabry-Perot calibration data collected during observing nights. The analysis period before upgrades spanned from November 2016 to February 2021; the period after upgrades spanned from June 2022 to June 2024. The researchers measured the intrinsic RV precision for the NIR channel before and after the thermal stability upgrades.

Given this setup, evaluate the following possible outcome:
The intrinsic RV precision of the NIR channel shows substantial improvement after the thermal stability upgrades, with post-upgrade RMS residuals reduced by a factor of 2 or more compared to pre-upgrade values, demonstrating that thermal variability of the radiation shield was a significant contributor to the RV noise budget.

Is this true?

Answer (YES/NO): YES